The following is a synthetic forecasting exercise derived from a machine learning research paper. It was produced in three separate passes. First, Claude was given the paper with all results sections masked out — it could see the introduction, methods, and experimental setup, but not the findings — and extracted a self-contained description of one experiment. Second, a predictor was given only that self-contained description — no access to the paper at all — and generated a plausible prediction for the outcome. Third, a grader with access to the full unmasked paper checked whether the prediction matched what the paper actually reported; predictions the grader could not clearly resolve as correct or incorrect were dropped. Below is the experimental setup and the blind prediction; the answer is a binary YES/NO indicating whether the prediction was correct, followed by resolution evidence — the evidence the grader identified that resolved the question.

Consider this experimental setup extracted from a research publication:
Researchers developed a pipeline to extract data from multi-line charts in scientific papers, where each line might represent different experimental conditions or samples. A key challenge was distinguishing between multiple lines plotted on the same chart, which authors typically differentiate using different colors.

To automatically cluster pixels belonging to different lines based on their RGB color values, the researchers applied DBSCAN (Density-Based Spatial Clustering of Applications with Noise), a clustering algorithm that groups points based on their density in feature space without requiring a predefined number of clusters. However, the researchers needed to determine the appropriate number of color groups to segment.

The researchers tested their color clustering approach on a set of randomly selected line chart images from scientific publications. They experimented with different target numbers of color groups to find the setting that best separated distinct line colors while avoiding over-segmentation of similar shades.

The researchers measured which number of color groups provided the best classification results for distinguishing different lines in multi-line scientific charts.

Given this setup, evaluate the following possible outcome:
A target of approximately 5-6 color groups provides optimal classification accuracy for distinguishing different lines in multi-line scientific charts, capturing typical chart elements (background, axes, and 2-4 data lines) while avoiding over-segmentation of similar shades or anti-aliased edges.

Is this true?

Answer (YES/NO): NO